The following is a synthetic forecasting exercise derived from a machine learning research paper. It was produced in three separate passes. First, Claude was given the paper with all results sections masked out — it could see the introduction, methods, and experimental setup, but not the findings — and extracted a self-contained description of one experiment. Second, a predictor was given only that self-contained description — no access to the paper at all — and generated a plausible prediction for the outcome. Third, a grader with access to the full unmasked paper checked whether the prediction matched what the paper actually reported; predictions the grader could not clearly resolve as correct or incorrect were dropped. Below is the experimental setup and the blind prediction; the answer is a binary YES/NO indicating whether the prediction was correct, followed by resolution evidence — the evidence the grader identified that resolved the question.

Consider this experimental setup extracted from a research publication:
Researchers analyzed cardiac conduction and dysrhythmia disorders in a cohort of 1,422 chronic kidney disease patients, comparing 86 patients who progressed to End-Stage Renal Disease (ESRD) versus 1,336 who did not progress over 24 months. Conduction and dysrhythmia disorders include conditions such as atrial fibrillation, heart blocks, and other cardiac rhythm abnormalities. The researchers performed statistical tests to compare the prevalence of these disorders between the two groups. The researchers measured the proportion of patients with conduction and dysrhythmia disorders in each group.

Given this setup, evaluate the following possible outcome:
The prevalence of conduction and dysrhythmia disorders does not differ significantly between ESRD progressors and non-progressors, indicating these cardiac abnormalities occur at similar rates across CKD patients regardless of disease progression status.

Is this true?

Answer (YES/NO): NO